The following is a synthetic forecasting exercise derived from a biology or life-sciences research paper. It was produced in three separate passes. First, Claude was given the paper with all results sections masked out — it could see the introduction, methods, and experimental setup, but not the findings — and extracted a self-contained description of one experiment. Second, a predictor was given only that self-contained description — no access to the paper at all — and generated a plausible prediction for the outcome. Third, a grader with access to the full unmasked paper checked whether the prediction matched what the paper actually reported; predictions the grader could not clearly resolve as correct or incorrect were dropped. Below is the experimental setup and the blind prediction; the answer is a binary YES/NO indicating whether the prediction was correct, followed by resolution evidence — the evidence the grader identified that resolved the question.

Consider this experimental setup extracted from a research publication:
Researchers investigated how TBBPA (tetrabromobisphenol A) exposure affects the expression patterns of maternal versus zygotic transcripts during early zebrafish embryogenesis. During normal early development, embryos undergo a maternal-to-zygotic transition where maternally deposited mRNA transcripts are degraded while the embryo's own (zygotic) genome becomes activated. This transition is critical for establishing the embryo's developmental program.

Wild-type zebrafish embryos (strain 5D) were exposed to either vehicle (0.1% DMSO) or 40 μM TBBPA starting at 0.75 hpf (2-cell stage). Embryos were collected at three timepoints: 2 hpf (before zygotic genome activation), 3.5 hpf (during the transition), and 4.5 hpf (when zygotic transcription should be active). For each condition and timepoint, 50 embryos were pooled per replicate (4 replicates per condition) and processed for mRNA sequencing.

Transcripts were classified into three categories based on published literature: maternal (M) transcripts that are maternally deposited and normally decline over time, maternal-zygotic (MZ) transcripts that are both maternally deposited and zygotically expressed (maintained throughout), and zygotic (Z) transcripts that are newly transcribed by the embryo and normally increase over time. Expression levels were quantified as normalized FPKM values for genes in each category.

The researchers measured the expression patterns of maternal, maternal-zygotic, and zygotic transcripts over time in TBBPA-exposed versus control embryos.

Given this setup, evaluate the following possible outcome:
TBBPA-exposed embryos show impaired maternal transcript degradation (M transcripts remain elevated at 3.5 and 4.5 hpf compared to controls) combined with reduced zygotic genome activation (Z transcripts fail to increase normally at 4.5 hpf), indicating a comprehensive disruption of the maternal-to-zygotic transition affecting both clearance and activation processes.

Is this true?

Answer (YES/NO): NO